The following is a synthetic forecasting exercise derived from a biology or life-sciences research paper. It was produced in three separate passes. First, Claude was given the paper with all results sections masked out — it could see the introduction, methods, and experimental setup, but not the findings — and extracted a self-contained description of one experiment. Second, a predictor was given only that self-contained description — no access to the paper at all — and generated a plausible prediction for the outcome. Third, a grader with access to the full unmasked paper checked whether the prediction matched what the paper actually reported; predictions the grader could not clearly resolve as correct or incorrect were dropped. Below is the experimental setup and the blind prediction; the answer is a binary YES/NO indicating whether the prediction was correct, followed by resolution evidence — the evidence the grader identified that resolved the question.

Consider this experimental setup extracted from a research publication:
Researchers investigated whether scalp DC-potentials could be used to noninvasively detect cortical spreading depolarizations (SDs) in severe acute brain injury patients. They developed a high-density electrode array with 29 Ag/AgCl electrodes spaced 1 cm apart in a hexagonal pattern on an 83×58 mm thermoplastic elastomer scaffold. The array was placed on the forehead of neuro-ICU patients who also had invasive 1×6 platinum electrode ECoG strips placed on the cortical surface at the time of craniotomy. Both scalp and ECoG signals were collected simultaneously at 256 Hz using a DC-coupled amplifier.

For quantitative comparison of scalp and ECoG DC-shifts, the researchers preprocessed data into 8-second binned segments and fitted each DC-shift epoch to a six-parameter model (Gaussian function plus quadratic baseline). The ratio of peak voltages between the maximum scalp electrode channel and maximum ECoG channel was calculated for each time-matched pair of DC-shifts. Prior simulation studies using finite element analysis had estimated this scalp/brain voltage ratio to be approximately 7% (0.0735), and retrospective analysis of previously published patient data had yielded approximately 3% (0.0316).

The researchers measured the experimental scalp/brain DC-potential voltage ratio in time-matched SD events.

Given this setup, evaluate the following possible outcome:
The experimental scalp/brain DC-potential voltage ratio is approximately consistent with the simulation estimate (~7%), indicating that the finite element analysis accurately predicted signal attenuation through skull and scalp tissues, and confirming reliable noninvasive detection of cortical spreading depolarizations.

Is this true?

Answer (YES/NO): NO